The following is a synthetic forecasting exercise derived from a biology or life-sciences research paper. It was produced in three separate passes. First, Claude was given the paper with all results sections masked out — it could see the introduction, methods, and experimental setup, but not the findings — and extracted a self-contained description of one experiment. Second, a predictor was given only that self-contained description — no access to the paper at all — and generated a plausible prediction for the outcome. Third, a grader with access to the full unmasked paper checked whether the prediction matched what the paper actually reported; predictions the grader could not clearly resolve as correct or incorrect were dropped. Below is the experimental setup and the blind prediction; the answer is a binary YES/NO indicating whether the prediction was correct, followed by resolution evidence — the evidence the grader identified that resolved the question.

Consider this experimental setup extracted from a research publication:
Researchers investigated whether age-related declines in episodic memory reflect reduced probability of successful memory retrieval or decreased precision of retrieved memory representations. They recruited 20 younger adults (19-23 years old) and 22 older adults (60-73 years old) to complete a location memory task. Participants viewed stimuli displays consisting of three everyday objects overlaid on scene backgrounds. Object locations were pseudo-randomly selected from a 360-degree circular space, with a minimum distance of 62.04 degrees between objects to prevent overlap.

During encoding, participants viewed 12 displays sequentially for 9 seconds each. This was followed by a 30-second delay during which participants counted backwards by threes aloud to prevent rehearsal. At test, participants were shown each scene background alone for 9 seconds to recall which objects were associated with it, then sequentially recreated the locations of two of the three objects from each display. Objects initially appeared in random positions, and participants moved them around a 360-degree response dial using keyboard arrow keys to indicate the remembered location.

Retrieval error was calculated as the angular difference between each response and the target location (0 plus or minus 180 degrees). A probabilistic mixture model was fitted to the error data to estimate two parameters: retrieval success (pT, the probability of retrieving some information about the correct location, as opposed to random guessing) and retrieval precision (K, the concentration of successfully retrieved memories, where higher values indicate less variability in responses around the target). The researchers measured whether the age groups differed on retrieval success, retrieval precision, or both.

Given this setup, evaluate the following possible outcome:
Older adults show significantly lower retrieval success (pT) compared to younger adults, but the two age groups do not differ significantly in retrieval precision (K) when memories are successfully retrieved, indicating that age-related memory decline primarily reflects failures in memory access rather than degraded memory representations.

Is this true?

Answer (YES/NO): NO